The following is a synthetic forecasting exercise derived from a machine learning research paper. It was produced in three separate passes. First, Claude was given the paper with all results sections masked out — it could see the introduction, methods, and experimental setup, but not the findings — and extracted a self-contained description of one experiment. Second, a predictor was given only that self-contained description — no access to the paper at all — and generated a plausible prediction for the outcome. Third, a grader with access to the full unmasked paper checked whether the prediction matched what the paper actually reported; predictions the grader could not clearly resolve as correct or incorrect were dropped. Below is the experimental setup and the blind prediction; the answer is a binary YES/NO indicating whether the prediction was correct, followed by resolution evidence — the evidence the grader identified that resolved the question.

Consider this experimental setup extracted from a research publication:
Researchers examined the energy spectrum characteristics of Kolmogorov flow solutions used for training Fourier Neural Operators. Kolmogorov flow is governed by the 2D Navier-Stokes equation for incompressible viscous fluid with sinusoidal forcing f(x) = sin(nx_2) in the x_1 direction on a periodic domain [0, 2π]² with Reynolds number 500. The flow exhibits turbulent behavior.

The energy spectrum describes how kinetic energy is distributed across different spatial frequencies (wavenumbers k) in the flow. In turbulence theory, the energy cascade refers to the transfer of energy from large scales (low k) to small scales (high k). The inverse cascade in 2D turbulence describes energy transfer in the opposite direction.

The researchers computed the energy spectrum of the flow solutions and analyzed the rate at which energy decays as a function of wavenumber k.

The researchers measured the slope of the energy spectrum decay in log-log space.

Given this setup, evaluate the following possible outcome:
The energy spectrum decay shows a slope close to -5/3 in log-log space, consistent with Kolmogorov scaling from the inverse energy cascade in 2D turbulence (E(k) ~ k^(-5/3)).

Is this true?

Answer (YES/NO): YES